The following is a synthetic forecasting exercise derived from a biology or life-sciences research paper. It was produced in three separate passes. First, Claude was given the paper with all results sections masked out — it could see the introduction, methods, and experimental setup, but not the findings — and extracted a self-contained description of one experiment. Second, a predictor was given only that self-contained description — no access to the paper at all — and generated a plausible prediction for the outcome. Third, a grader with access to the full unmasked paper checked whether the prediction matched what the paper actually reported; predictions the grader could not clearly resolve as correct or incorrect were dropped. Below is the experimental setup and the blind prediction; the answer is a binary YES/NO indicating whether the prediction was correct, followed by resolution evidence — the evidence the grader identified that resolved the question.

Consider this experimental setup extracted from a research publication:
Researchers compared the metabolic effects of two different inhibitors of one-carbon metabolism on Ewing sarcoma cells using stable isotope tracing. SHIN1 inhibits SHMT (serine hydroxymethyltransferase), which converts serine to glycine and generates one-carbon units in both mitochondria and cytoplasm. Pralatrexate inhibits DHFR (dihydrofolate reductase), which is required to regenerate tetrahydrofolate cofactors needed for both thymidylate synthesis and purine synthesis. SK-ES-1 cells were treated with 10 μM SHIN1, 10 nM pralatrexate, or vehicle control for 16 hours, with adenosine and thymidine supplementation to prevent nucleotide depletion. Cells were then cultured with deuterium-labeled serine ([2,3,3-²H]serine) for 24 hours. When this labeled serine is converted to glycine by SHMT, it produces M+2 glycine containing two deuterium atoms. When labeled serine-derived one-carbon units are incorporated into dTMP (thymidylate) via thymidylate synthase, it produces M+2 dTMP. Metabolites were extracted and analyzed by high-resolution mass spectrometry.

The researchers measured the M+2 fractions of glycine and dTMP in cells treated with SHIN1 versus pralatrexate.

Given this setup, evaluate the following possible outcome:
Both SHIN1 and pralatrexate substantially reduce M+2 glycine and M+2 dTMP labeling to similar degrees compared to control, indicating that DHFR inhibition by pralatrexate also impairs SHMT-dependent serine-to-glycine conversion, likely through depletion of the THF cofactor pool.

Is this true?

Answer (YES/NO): NO